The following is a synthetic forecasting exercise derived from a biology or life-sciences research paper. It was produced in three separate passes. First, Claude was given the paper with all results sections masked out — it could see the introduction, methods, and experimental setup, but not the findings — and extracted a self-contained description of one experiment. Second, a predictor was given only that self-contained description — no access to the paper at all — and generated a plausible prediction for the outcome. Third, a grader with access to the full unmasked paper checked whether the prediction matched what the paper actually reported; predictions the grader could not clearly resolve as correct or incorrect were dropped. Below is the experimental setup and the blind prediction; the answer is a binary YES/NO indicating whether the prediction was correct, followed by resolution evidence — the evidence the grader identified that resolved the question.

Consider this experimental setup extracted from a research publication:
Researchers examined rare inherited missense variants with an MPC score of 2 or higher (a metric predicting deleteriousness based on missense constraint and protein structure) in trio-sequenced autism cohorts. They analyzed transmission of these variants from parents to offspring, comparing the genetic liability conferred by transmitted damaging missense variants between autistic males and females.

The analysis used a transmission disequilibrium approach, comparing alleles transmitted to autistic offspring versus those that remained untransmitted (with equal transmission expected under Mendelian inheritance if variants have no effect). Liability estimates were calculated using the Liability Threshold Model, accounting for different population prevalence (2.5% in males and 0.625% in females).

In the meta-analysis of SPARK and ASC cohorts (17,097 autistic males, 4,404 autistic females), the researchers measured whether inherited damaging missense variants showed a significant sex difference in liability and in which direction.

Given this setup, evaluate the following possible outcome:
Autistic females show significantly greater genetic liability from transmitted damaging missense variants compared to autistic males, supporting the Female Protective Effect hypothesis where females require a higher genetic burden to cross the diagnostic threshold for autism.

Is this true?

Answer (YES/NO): NO